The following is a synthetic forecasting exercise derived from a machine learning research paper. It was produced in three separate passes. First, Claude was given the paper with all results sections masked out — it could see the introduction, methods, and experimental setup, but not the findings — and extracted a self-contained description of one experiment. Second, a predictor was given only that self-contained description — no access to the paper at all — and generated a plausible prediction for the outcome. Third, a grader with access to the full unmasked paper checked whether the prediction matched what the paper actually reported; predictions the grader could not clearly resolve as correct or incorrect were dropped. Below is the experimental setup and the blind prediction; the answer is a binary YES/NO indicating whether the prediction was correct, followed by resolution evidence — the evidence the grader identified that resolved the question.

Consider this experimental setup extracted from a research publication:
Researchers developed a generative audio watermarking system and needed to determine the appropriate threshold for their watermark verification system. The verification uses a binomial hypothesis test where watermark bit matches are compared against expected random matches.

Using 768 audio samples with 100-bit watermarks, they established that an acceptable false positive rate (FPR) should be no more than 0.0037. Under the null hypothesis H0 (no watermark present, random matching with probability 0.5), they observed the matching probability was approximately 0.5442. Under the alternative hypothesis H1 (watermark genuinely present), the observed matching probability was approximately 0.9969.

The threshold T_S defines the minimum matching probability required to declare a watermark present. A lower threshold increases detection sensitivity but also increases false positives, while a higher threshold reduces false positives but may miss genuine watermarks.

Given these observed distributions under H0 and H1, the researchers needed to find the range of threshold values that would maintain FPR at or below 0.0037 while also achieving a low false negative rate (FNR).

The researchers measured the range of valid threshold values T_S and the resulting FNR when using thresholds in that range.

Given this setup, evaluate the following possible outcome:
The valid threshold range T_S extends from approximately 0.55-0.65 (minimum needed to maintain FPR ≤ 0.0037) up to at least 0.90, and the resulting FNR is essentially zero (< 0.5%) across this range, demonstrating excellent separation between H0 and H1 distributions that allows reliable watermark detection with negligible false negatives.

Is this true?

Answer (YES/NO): NO